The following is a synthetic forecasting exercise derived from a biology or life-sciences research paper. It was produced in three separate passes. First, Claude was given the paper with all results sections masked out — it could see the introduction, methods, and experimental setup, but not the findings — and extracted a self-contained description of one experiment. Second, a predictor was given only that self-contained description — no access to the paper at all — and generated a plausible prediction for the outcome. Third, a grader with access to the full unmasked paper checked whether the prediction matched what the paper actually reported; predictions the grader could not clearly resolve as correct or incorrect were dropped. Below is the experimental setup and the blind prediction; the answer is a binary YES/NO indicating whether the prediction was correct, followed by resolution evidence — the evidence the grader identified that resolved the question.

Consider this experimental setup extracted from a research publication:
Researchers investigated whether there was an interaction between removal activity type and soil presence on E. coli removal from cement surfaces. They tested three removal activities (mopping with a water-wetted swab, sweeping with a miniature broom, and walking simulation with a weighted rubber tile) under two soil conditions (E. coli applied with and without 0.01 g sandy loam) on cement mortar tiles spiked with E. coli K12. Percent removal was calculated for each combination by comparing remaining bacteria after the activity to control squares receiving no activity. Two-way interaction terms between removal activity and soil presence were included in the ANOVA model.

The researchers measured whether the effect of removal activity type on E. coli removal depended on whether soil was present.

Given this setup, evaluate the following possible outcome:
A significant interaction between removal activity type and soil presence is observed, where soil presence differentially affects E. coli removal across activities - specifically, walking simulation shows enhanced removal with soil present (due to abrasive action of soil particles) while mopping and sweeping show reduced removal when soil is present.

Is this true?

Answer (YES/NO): NO